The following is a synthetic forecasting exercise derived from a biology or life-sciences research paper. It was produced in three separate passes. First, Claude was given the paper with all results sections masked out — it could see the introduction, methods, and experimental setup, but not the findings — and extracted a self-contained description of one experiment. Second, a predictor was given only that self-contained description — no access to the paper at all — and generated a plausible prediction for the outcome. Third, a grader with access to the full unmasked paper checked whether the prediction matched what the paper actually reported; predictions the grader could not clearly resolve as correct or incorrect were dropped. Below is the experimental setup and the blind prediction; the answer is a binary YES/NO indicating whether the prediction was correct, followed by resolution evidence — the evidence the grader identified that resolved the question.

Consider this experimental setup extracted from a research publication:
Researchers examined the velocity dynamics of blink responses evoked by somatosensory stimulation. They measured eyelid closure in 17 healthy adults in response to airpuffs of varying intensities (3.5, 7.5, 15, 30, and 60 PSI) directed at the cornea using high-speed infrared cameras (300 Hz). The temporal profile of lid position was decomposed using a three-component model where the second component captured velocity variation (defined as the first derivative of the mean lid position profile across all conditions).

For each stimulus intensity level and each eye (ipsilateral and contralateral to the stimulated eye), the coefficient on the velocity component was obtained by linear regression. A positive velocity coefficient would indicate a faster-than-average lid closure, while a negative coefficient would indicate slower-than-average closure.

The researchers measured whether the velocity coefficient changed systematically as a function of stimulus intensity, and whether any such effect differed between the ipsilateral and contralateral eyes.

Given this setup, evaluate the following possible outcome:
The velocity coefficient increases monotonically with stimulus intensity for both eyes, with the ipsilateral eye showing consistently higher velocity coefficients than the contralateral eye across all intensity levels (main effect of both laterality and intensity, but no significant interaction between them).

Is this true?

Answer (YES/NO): NO